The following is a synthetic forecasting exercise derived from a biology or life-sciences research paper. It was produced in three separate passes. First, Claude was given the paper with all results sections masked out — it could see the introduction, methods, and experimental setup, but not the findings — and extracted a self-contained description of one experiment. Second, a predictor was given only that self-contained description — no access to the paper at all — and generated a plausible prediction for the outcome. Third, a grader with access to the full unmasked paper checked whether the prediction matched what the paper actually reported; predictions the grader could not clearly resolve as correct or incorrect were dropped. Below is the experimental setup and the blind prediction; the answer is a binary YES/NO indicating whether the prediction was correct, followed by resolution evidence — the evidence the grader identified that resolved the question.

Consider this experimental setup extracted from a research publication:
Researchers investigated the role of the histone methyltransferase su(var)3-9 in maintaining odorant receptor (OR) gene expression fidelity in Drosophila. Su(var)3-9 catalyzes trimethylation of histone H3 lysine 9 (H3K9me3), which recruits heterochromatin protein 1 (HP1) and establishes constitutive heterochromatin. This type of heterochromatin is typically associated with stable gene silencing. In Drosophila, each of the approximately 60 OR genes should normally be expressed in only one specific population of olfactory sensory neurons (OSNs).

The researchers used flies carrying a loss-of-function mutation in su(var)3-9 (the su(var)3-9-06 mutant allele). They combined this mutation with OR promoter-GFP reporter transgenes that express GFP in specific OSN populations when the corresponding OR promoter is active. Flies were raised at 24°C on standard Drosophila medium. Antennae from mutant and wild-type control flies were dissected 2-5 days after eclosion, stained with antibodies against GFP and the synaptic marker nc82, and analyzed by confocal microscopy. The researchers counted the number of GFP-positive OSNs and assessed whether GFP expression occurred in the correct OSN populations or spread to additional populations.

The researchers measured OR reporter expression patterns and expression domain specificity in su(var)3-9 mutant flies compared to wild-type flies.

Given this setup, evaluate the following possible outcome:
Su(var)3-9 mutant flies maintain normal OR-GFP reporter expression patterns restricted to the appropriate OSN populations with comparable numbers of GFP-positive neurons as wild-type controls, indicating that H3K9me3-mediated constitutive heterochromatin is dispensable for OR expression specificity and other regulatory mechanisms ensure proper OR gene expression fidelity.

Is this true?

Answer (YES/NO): NO